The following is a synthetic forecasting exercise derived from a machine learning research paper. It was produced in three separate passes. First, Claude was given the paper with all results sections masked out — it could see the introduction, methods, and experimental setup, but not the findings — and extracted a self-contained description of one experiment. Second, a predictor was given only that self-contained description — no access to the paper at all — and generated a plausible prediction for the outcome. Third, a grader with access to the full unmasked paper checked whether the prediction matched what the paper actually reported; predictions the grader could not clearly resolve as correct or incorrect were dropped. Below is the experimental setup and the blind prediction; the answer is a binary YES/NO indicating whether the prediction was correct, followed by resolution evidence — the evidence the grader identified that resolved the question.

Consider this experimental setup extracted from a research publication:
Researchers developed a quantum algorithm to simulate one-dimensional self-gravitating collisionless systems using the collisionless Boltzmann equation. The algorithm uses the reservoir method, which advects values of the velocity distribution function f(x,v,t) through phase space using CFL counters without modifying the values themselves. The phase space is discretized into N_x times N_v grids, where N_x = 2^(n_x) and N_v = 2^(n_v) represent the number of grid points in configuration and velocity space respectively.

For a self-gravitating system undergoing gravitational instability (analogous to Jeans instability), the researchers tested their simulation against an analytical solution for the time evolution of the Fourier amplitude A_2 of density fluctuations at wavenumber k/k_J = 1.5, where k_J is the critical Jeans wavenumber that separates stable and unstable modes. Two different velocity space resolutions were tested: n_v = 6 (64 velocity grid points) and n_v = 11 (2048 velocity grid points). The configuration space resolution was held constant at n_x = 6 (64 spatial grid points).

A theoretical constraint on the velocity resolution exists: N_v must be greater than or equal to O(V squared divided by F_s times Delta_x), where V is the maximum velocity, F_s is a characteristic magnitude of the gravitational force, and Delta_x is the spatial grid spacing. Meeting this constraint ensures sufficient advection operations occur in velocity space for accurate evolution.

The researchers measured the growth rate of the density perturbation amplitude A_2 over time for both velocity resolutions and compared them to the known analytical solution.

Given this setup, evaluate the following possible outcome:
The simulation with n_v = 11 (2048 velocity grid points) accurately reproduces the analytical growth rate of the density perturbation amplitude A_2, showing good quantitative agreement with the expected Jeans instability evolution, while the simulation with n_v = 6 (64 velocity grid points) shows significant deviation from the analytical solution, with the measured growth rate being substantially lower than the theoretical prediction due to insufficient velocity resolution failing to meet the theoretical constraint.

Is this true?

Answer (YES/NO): NO